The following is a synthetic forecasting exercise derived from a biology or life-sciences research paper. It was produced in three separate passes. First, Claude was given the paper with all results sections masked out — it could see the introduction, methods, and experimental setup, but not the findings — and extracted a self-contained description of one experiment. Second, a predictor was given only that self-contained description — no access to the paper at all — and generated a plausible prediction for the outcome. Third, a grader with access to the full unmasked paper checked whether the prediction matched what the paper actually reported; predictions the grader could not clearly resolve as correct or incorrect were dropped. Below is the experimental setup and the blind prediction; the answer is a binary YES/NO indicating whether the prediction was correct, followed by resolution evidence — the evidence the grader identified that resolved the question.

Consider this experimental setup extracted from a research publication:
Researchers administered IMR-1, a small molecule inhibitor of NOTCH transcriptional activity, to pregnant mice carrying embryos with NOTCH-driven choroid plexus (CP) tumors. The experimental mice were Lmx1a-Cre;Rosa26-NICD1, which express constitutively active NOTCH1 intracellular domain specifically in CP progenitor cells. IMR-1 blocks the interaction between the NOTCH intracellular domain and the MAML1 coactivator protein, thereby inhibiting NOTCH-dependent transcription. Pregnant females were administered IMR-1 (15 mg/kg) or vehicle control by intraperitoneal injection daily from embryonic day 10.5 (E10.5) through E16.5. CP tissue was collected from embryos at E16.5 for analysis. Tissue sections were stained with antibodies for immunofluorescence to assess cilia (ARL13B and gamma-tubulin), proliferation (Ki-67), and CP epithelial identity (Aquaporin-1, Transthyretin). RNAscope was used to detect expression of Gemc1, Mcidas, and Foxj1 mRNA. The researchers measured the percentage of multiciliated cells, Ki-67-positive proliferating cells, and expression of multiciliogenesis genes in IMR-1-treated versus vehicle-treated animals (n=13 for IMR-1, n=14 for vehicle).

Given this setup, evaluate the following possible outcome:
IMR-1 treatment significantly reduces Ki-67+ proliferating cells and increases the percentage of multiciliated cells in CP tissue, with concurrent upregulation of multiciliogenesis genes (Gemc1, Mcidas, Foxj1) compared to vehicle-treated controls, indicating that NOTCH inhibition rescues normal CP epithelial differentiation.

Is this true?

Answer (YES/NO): YES